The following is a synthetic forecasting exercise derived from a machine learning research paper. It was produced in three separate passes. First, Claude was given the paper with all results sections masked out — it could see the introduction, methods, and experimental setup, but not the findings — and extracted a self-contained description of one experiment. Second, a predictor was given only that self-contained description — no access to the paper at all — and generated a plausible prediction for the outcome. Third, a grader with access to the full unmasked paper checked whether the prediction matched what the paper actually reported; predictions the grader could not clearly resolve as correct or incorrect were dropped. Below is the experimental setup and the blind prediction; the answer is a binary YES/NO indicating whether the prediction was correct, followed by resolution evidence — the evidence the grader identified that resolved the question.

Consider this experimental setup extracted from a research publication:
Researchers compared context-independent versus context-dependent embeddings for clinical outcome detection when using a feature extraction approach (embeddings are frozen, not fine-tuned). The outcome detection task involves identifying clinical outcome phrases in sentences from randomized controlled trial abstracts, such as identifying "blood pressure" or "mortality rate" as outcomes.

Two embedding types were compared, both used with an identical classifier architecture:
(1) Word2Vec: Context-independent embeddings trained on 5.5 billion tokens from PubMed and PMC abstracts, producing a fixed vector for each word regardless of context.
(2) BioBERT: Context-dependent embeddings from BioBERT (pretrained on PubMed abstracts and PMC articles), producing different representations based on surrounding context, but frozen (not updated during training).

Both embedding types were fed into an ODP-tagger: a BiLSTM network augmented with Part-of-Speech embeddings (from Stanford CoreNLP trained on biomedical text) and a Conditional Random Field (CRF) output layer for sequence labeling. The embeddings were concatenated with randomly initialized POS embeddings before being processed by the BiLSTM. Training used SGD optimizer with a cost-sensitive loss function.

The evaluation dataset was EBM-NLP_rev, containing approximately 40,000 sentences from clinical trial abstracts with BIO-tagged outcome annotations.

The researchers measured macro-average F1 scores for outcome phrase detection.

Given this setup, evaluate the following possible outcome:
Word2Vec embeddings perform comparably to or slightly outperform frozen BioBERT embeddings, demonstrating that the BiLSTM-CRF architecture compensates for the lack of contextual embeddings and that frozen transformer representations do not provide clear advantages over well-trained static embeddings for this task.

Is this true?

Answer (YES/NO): NO